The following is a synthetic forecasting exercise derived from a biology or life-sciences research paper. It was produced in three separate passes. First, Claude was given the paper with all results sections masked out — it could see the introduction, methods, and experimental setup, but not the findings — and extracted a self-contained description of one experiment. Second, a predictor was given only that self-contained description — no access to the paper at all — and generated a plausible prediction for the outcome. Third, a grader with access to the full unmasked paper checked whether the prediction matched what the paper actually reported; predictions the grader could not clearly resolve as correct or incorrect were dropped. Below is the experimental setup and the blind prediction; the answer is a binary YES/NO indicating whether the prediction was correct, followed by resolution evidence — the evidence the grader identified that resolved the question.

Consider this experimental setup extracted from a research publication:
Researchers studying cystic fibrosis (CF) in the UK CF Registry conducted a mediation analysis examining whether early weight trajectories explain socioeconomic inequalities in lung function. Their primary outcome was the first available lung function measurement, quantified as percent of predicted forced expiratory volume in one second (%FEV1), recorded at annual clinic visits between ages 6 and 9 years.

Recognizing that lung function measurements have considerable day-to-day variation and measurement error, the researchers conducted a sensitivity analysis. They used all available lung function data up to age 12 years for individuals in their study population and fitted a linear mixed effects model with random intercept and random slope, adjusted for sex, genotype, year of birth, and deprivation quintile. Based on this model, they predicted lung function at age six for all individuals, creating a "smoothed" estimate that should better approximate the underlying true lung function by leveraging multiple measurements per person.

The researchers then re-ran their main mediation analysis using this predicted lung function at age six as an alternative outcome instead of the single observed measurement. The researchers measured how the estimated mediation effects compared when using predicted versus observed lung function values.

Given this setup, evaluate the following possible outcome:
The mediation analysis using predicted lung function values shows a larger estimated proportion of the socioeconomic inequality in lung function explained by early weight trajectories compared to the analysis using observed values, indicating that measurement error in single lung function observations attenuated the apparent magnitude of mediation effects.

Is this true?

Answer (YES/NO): NO